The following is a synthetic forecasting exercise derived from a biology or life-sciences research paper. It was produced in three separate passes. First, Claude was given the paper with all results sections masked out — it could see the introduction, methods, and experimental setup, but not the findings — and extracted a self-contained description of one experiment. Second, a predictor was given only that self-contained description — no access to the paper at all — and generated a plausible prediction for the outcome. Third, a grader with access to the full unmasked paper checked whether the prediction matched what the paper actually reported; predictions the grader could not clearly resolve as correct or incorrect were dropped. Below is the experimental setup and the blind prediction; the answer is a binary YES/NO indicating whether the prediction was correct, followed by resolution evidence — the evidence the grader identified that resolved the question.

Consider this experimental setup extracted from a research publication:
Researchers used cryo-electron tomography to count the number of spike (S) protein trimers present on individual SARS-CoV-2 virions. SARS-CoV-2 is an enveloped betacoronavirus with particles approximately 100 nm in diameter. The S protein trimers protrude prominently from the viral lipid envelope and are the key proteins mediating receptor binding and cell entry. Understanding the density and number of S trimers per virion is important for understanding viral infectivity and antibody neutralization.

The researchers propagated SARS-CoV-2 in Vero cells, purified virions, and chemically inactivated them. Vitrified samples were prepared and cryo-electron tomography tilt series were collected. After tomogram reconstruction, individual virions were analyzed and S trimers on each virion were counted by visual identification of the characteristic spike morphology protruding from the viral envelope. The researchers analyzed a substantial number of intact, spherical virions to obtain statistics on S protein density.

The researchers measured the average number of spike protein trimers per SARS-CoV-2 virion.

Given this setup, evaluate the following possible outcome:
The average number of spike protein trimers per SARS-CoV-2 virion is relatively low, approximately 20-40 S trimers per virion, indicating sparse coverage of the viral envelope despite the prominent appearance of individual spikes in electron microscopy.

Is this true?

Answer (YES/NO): YES